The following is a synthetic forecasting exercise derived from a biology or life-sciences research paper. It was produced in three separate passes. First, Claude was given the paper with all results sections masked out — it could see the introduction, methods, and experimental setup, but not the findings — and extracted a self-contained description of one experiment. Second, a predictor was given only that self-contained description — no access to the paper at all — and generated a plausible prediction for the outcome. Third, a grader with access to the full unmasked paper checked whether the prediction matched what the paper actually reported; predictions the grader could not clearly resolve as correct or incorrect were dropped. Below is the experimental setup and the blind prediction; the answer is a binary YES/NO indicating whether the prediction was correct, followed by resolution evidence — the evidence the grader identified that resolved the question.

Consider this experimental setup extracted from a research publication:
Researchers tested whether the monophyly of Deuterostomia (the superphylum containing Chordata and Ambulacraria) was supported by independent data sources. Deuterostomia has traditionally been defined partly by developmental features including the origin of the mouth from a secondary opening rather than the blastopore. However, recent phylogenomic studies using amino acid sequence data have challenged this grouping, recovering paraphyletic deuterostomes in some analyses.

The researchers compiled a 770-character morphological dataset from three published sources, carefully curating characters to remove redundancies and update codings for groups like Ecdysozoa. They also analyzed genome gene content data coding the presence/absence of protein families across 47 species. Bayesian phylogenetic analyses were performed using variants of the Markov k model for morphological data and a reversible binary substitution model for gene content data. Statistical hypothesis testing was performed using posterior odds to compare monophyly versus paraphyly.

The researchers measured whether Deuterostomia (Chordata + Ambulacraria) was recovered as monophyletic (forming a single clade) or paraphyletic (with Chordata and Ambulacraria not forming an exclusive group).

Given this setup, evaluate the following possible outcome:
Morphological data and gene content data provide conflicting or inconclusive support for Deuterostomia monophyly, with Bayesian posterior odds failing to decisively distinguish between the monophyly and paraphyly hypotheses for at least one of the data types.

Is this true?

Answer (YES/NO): YES